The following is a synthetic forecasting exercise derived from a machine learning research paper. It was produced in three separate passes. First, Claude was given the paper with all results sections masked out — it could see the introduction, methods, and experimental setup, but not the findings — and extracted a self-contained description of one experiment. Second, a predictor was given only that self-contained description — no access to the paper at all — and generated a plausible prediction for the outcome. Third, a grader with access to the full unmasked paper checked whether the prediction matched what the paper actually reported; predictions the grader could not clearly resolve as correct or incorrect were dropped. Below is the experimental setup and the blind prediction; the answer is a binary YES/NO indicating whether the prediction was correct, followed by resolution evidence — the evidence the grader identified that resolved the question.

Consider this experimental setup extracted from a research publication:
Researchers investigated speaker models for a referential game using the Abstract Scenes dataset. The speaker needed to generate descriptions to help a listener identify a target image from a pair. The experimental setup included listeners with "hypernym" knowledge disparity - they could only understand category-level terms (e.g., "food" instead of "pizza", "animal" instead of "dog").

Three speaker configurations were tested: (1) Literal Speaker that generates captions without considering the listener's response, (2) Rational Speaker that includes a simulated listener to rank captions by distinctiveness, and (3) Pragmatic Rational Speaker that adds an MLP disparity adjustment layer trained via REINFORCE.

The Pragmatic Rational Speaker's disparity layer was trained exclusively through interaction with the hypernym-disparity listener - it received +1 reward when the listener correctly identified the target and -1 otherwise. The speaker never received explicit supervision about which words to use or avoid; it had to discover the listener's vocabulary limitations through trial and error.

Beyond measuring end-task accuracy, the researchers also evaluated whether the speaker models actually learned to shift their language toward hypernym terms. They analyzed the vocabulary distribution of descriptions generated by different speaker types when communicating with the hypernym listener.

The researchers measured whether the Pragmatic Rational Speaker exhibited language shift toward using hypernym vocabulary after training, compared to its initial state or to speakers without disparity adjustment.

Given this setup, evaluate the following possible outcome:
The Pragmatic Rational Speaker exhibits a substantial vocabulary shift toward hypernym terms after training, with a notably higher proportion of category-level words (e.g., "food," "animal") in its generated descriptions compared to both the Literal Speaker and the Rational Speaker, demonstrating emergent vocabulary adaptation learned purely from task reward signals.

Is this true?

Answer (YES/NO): NO